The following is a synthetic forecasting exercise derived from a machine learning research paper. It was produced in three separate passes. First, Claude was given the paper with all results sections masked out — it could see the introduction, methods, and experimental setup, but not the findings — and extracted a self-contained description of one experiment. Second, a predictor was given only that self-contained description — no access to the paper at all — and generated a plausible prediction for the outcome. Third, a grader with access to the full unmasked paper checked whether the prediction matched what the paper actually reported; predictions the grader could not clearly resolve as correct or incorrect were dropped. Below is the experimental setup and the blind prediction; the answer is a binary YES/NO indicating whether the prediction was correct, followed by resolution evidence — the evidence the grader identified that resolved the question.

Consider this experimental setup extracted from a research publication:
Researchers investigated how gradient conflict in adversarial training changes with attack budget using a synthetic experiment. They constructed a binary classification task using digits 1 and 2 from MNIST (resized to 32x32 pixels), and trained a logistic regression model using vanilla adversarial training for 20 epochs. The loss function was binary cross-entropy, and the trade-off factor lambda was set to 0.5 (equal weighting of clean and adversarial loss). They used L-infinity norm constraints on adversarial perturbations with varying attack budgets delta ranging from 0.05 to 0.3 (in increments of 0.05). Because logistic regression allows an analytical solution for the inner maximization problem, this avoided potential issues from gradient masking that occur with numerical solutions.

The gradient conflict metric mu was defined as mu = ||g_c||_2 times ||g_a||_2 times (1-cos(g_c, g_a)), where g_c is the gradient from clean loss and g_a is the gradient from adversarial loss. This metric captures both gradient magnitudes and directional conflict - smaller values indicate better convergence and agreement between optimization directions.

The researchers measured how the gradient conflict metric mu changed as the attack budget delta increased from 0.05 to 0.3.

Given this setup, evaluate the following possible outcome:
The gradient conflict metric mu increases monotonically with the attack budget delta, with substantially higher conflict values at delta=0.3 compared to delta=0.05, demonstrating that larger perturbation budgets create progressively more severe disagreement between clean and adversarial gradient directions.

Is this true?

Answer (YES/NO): YES